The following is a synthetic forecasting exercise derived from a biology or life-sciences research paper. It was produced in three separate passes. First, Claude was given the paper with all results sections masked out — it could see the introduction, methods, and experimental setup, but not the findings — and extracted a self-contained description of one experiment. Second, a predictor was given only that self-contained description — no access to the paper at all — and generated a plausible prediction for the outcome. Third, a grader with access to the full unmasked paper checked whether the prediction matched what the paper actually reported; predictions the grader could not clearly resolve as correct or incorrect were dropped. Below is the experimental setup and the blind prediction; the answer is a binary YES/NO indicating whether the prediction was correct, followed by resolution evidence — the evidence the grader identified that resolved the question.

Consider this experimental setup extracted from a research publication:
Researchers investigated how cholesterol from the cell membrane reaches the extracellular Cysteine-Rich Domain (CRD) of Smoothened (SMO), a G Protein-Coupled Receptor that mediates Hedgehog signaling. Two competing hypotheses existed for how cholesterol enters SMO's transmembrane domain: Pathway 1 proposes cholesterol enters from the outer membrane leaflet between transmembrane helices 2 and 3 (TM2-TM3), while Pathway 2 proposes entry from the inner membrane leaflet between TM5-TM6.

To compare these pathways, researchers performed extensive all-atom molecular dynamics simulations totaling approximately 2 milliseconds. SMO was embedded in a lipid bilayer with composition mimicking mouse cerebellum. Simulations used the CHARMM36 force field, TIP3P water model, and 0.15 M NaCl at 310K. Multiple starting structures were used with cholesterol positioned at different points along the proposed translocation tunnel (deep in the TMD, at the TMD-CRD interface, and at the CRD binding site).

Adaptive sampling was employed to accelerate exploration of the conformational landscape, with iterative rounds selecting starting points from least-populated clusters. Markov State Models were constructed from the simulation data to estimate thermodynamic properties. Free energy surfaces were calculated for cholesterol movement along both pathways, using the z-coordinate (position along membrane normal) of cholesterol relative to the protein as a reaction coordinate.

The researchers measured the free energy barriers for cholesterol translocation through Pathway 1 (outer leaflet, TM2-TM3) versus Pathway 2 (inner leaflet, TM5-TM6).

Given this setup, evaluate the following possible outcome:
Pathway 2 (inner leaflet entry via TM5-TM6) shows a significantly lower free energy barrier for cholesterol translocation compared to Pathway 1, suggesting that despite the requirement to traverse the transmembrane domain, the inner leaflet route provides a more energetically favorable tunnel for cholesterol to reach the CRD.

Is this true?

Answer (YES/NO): NO